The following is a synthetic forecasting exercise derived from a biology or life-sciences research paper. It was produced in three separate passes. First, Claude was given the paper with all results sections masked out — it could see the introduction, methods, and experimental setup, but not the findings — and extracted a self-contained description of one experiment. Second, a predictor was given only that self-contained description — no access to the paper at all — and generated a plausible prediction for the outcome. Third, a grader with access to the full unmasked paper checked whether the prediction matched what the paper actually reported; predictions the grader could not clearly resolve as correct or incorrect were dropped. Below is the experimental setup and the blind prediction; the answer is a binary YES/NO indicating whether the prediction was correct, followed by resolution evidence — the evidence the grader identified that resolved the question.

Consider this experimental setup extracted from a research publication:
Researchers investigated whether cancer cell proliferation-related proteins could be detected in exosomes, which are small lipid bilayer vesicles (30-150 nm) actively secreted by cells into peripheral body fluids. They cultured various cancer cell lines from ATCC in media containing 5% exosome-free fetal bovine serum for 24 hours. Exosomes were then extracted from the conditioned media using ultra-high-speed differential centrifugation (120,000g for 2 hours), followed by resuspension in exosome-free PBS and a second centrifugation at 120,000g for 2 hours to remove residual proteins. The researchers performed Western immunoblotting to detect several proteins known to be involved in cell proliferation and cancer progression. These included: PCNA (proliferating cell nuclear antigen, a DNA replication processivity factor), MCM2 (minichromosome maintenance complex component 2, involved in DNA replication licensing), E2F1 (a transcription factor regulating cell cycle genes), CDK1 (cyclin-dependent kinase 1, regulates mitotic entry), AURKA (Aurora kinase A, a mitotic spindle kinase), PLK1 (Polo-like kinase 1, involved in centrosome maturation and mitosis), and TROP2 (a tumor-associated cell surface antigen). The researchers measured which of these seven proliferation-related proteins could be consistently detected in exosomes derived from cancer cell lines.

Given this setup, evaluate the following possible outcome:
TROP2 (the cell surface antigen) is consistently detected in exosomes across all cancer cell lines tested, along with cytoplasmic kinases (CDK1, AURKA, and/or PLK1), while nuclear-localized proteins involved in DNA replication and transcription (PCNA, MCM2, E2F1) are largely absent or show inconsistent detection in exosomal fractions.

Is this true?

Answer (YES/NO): NO